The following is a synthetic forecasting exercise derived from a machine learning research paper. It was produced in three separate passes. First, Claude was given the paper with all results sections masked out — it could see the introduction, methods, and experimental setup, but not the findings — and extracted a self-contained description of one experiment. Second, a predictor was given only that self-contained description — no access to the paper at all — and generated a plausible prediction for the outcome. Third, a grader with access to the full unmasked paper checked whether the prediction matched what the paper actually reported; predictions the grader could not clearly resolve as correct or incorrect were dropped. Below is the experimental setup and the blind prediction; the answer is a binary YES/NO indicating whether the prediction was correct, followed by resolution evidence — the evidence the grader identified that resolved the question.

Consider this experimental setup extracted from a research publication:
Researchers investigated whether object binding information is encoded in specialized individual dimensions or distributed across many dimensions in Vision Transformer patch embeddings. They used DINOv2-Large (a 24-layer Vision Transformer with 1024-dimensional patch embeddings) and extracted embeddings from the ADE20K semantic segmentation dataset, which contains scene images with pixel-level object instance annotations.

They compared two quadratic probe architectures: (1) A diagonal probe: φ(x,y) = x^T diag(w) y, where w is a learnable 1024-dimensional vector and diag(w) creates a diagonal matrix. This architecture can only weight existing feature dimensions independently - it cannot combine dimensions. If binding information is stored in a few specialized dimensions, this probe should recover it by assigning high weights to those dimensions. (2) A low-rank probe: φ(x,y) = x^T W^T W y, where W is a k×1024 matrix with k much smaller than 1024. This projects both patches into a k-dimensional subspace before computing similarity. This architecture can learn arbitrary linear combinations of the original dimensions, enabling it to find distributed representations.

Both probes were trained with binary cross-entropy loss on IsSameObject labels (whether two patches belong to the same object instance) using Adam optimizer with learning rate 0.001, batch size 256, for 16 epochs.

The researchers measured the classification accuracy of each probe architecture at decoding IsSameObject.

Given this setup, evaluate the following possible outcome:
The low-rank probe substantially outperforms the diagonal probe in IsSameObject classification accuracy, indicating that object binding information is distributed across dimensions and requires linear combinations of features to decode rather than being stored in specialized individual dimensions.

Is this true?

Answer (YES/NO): YES